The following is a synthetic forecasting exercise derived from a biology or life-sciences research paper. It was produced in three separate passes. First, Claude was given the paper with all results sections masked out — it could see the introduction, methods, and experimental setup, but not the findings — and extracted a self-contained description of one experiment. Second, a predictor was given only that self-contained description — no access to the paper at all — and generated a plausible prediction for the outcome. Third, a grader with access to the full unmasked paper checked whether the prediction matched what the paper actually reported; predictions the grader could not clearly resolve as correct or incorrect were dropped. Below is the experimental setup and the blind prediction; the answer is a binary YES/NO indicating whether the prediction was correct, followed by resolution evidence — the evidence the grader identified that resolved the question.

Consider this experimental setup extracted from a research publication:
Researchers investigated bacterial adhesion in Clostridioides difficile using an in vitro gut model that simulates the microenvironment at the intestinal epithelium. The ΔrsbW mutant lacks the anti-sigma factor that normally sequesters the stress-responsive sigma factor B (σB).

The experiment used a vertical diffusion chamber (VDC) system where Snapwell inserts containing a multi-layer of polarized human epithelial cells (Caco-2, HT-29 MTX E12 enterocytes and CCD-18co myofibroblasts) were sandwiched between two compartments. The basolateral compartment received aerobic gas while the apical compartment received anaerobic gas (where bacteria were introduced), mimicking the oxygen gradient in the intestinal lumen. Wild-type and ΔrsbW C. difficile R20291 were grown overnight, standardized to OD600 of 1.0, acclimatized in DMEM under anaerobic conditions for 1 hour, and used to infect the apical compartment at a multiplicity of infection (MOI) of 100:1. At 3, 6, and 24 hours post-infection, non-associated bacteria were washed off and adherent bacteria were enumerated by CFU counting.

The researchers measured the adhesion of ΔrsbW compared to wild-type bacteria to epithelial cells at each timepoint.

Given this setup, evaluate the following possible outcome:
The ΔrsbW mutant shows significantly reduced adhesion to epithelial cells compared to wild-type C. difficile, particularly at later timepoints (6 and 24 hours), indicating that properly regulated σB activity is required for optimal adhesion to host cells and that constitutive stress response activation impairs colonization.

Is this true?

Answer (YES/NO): NO